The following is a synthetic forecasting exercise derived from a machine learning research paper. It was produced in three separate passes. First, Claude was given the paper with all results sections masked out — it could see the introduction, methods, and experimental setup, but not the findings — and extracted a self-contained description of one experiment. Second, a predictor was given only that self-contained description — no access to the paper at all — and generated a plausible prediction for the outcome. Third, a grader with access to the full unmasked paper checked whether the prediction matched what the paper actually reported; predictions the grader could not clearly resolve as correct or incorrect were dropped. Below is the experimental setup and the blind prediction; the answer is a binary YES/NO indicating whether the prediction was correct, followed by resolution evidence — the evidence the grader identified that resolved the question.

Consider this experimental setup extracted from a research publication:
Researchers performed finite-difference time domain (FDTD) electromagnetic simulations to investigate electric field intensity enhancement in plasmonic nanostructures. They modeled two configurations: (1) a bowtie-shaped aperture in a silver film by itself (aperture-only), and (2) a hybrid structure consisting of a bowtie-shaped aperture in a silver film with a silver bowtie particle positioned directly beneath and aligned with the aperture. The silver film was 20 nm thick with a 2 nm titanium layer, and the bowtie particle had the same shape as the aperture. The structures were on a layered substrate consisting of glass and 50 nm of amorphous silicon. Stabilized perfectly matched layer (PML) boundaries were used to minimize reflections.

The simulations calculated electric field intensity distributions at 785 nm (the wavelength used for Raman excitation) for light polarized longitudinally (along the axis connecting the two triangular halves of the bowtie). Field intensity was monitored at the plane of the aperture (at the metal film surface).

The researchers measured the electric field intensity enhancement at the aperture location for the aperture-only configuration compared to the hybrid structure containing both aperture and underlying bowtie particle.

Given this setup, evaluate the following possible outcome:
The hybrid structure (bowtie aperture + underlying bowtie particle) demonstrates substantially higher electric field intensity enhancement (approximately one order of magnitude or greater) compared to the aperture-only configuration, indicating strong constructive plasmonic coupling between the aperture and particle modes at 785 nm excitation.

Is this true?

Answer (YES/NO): NO